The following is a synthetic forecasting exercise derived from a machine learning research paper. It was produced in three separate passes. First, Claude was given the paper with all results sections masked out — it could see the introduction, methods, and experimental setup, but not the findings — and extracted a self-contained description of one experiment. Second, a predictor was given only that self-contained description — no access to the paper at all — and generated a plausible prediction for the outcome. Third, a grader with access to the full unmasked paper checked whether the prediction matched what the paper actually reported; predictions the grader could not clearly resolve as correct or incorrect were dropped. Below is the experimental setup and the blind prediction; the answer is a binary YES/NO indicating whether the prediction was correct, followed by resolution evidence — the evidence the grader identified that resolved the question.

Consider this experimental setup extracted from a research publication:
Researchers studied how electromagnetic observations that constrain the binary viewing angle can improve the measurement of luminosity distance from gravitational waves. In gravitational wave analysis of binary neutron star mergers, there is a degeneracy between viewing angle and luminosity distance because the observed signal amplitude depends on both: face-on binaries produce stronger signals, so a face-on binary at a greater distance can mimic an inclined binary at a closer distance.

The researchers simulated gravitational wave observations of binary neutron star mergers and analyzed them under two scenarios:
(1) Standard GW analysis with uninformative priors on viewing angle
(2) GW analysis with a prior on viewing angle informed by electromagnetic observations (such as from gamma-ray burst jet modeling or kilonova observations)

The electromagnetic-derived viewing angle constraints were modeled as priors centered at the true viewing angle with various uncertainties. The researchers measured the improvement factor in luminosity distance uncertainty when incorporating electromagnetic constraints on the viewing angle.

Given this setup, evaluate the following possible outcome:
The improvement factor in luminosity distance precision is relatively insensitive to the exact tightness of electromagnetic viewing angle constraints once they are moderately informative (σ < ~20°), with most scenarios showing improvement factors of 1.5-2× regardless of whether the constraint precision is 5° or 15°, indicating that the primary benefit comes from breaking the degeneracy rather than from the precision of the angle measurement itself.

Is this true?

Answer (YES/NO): NO